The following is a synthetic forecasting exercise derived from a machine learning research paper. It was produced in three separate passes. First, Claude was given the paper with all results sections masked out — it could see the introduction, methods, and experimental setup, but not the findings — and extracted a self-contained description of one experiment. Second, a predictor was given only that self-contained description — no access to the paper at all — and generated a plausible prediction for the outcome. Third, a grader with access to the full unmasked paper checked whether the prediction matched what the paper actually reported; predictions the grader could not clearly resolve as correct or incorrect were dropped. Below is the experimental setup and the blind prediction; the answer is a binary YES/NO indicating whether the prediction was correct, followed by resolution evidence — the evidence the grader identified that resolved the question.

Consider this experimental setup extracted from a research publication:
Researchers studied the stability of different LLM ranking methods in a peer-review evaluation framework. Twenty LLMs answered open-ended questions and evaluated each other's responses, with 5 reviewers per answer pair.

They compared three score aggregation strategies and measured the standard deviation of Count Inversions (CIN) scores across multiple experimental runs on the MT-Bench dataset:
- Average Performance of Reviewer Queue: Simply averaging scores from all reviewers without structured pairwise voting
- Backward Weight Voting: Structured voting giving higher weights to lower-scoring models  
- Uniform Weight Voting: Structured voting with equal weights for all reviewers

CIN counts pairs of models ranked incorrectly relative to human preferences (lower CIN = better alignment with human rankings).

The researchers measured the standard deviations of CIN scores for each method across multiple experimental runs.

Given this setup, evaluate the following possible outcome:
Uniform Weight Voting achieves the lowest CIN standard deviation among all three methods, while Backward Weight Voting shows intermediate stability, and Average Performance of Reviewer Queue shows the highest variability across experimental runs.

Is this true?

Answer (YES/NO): NO